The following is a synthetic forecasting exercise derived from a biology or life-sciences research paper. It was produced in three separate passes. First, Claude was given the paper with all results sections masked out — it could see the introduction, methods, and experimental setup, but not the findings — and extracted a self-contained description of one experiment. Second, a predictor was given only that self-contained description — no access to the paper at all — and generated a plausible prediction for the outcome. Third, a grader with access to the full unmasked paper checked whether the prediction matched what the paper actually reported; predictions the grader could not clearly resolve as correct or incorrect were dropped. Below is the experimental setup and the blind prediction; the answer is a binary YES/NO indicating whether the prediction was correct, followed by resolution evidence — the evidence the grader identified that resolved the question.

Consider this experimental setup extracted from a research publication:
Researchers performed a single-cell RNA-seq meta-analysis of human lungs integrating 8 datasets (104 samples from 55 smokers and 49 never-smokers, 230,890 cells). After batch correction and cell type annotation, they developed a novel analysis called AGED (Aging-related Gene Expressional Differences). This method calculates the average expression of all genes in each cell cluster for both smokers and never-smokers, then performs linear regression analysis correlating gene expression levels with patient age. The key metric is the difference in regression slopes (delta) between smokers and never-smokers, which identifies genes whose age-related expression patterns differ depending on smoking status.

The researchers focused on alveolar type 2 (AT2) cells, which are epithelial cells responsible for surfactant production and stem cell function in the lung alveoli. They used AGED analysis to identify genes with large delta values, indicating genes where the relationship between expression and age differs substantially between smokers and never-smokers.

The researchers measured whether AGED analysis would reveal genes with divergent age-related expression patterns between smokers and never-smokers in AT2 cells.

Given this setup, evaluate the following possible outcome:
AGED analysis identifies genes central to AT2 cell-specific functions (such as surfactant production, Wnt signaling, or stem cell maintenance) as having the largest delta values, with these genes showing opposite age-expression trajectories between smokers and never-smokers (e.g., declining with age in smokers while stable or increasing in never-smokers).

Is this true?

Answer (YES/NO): YES